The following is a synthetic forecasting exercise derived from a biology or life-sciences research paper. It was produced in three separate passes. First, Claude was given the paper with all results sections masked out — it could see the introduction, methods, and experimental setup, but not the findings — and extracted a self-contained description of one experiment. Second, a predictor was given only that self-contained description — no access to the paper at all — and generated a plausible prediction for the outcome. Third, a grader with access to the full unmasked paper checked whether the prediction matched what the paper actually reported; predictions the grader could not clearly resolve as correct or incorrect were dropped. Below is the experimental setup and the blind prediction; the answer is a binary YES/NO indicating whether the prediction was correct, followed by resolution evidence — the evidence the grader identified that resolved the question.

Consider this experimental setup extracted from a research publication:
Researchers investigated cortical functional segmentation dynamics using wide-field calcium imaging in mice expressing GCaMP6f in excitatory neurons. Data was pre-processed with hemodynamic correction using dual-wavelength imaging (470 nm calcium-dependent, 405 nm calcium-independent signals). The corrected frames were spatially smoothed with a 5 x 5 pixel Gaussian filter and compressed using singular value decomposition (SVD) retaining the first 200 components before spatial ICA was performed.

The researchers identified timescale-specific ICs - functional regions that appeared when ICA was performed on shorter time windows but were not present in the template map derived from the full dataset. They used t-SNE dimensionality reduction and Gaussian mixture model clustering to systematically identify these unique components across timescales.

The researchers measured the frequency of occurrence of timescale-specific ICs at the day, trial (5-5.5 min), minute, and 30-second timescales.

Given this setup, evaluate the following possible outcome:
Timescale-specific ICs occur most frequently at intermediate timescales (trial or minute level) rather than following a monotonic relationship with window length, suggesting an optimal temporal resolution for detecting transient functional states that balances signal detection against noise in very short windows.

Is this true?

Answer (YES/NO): NO